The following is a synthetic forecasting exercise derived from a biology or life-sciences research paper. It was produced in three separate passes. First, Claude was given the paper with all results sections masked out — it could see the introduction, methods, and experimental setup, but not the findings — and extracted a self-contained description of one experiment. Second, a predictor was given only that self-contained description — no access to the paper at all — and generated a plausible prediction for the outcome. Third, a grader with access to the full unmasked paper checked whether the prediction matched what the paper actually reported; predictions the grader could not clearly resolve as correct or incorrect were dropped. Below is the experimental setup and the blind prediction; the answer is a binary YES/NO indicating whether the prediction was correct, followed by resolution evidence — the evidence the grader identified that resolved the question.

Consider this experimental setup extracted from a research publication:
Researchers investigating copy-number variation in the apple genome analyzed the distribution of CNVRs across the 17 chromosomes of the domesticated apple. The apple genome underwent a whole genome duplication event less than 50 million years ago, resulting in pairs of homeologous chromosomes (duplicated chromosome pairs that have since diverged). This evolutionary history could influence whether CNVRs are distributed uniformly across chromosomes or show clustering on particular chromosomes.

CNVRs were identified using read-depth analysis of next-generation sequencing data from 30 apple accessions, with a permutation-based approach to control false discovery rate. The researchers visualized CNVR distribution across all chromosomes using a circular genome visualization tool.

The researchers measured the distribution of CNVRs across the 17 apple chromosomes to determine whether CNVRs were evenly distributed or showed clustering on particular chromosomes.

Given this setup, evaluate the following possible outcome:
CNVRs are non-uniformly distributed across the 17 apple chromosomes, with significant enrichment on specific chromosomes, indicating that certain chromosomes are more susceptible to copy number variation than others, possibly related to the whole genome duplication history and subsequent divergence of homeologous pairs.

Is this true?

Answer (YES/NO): YES